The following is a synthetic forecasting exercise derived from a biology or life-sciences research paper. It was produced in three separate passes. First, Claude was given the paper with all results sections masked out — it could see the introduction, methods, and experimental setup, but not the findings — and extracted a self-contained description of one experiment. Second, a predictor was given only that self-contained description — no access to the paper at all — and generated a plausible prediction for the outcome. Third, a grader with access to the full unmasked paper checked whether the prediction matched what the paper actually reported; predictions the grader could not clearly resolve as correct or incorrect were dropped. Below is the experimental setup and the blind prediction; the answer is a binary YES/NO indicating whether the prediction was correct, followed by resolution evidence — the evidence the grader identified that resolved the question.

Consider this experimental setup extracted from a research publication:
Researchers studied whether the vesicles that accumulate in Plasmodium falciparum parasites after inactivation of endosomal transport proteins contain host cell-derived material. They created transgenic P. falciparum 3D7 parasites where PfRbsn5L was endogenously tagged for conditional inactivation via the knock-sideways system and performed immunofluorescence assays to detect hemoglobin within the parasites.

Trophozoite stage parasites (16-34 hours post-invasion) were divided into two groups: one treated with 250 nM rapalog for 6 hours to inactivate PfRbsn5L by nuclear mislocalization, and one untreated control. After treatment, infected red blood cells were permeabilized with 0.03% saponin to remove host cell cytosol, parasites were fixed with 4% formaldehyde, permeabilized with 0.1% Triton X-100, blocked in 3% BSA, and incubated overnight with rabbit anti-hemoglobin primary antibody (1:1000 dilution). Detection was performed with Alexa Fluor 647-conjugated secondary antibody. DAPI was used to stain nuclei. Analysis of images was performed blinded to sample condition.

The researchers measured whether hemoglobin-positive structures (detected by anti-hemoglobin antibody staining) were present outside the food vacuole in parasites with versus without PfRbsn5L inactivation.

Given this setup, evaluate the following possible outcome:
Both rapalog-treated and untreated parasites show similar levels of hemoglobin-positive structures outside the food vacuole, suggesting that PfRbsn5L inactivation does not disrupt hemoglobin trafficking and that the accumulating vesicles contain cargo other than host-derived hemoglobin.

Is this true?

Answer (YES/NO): NO